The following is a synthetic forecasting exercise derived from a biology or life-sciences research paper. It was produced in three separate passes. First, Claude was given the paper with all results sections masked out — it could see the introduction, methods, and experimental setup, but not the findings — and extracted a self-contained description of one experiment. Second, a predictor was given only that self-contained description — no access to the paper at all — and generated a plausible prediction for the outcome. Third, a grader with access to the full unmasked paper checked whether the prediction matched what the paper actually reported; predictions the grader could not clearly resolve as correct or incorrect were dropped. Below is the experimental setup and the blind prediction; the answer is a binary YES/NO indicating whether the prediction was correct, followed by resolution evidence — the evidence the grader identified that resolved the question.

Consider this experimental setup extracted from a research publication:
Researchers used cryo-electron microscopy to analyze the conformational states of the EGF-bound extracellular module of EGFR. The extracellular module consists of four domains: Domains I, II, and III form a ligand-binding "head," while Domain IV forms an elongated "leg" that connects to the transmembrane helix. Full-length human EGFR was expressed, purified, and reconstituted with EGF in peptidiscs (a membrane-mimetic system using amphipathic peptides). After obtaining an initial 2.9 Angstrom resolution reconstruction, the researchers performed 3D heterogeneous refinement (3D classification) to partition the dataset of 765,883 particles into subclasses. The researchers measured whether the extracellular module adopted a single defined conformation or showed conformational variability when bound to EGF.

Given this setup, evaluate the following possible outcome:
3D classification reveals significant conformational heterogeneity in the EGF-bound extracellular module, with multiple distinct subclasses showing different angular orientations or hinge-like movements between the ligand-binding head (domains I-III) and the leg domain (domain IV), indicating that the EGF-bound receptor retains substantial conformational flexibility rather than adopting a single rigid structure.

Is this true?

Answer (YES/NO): YES